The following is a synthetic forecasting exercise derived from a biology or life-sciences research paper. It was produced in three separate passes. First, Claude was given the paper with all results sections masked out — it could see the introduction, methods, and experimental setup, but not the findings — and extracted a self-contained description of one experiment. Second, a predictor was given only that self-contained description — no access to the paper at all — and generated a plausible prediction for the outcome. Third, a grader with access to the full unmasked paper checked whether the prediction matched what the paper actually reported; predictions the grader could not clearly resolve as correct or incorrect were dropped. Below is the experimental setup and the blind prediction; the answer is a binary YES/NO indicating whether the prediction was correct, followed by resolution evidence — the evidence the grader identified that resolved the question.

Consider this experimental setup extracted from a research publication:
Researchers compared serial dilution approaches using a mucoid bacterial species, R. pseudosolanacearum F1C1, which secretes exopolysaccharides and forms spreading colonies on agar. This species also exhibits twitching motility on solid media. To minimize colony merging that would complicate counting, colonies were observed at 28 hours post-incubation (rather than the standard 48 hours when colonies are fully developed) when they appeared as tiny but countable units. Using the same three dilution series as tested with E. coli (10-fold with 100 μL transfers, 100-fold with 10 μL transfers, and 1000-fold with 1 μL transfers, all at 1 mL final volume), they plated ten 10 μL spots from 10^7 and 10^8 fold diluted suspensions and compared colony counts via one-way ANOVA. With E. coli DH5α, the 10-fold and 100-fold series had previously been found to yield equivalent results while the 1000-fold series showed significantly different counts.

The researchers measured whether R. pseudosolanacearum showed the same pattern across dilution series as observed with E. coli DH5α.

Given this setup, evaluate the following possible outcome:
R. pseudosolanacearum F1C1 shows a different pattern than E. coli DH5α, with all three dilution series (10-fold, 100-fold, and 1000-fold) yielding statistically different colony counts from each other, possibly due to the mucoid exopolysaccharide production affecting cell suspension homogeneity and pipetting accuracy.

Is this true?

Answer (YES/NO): NO